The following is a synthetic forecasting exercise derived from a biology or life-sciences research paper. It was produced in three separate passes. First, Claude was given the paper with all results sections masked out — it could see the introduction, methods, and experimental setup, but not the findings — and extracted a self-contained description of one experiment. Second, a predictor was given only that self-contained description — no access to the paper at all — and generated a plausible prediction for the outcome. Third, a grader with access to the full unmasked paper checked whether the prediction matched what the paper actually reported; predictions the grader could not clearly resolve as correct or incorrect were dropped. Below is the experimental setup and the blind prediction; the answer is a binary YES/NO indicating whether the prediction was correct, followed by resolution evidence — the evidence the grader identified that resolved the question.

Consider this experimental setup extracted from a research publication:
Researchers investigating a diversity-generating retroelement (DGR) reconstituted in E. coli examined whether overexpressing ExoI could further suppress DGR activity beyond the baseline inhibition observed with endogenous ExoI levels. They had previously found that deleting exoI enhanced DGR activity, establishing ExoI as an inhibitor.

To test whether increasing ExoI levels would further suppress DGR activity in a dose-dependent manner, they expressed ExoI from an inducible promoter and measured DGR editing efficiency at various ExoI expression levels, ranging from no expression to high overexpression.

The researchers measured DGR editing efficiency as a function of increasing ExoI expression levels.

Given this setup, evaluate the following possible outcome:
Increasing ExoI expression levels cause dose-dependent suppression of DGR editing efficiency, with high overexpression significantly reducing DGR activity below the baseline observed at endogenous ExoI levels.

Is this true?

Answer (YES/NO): NO